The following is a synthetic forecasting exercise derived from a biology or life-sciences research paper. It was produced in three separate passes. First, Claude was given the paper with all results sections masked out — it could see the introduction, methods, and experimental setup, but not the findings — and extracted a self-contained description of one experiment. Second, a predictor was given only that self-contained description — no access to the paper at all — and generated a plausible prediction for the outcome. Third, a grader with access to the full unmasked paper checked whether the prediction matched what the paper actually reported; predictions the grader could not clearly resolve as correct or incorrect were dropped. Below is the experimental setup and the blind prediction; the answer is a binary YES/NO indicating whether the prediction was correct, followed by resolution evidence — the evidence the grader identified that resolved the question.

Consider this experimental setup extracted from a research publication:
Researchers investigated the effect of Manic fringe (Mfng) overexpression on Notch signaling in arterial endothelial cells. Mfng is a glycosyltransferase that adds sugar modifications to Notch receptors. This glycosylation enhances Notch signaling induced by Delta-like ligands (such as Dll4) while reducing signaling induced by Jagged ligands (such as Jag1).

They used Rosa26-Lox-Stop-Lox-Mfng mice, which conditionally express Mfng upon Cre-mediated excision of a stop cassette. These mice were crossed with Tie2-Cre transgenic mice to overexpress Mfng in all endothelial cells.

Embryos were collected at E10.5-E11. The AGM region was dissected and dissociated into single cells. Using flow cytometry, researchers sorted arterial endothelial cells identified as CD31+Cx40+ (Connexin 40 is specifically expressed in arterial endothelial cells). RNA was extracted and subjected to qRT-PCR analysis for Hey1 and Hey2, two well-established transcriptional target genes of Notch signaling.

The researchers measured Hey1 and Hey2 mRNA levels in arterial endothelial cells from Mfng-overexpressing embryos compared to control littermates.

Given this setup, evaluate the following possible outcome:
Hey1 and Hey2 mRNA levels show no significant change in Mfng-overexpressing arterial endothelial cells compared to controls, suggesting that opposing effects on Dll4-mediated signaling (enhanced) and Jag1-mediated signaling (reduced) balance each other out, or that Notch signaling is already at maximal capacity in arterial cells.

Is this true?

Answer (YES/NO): NO